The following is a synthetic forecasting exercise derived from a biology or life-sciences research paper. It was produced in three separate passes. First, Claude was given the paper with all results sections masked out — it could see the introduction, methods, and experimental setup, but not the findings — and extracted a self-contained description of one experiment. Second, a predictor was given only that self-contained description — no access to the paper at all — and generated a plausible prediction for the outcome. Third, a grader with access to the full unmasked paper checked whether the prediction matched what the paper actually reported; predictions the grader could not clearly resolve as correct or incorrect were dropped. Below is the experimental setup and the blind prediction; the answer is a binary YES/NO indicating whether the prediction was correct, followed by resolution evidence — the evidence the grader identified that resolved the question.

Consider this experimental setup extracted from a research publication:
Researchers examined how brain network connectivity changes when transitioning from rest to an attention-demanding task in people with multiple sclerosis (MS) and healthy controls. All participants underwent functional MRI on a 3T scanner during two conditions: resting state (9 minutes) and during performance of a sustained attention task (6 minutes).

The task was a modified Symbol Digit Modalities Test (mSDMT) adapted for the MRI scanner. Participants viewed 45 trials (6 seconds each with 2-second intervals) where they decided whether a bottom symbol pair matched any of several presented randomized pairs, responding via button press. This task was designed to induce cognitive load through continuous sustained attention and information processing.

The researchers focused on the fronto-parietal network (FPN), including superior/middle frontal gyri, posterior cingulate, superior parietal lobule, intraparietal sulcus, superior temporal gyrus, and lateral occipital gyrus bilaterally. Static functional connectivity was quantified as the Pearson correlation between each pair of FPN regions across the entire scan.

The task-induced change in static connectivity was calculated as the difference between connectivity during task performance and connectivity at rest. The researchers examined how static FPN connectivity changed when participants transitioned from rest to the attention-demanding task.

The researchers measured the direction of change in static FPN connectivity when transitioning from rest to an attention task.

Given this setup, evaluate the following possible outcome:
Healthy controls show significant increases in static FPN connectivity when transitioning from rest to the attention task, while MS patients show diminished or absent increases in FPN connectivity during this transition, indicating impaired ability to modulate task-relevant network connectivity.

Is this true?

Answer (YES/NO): NO